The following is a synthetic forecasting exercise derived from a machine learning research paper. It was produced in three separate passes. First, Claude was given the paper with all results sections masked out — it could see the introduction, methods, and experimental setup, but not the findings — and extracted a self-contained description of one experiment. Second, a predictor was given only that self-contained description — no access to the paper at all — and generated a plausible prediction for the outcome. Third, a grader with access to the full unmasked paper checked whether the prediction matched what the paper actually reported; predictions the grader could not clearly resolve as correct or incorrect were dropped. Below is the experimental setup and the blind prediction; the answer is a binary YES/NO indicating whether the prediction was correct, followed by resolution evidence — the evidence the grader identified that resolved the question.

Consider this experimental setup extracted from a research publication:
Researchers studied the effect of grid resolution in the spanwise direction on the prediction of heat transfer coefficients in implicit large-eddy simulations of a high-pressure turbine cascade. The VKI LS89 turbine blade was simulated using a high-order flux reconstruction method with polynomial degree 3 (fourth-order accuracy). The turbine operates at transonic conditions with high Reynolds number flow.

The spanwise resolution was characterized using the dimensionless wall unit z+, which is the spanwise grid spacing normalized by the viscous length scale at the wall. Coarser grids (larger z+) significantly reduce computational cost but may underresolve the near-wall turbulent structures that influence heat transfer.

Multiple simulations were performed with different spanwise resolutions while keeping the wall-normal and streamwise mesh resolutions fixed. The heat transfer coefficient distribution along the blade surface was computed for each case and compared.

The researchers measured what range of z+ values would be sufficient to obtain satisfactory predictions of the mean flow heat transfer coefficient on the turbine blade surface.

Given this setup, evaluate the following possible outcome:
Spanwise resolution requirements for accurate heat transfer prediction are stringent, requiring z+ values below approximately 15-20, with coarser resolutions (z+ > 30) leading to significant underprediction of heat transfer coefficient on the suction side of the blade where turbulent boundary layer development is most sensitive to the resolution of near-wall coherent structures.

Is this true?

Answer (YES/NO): NO